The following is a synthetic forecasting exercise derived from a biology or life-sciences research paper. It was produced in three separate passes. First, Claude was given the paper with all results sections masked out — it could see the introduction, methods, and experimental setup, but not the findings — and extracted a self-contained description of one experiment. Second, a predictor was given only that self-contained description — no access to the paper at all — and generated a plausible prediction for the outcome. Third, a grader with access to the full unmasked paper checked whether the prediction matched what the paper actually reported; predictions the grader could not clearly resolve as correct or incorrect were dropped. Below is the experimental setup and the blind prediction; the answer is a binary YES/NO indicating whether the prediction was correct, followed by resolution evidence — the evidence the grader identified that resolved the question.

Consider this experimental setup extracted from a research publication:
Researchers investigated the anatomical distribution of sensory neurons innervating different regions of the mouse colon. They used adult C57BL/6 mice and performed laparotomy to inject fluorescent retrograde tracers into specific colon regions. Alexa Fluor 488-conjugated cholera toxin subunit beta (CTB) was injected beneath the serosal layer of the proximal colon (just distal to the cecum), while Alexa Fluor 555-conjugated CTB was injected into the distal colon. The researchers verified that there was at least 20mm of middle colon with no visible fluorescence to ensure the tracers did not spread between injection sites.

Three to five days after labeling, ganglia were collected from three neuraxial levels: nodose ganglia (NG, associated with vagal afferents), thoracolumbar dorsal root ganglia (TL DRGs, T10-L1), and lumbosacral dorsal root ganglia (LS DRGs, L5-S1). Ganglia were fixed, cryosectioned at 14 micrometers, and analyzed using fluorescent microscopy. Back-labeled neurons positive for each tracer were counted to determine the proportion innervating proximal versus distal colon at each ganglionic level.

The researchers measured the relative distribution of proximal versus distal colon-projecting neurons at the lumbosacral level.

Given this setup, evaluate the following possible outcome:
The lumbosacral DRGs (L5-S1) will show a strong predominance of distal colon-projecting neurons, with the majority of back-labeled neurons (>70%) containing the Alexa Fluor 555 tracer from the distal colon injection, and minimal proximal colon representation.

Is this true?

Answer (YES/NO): YES